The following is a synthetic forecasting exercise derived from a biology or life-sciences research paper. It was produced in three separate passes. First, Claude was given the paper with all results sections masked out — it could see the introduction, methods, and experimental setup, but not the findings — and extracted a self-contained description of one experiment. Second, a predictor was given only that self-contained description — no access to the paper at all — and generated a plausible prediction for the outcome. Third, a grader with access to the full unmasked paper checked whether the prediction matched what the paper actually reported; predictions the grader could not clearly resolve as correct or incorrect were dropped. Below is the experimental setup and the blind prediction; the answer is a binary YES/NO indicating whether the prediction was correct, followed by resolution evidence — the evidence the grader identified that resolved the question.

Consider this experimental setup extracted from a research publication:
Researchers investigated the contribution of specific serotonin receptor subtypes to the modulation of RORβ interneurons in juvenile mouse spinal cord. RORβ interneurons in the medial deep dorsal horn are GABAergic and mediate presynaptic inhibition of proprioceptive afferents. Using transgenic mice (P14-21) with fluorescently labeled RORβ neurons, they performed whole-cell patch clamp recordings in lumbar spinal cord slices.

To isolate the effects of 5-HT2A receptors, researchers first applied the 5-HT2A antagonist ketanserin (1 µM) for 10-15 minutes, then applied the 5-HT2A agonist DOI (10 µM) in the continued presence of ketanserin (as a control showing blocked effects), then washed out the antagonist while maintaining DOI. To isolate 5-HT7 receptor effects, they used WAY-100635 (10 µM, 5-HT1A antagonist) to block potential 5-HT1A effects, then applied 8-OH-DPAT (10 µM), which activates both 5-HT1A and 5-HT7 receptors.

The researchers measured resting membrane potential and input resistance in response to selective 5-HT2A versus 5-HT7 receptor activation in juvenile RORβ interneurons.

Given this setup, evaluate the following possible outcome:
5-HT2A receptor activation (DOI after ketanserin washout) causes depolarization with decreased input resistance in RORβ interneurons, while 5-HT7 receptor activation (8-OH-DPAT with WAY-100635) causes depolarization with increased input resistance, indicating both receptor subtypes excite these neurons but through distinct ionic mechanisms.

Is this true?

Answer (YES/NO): NO